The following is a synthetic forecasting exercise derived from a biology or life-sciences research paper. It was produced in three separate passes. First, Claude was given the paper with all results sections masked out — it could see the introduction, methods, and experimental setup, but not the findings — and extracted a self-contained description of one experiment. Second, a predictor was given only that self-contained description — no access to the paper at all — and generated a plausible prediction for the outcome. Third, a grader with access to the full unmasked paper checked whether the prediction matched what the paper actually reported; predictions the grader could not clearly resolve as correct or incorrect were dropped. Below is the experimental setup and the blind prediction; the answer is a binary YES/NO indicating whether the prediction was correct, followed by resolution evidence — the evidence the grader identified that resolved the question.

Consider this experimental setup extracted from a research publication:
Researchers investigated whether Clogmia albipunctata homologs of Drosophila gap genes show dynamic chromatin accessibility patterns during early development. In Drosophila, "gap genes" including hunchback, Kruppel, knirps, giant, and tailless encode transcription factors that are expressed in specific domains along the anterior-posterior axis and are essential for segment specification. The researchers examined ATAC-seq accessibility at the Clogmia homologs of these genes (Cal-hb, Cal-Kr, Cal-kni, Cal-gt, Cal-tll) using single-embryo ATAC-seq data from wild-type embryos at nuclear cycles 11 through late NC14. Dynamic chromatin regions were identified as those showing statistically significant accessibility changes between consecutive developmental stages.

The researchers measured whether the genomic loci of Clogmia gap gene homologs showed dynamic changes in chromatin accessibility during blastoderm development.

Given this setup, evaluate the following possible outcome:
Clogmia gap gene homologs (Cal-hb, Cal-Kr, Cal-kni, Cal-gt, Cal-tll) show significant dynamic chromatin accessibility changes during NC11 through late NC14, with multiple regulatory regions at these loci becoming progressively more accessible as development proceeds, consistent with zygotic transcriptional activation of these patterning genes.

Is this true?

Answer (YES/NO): NO